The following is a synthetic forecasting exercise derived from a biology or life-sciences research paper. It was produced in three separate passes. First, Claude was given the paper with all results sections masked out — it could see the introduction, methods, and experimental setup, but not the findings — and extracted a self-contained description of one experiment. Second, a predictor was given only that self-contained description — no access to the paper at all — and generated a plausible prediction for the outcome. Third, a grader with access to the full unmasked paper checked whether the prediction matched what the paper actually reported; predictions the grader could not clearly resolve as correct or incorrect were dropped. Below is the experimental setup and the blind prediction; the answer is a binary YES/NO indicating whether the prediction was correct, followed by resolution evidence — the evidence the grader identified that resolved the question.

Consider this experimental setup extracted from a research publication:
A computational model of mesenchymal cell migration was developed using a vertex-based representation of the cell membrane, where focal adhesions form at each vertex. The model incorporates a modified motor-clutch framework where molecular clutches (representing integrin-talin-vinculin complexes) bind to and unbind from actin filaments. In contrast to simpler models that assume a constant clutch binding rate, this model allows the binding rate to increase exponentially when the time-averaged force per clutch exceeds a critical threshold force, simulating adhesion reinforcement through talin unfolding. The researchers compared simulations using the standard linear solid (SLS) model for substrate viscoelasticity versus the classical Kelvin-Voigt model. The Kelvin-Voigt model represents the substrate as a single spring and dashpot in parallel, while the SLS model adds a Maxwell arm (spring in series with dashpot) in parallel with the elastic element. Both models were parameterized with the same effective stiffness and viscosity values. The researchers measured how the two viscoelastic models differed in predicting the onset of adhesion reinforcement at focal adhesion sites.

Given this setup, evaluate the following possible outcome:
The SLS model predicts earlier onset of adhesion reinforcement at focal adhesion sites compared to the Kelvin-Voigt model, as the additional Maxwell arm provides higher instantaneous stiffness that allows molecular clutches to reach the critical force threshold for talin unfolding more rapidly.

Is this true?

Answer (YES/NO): NO